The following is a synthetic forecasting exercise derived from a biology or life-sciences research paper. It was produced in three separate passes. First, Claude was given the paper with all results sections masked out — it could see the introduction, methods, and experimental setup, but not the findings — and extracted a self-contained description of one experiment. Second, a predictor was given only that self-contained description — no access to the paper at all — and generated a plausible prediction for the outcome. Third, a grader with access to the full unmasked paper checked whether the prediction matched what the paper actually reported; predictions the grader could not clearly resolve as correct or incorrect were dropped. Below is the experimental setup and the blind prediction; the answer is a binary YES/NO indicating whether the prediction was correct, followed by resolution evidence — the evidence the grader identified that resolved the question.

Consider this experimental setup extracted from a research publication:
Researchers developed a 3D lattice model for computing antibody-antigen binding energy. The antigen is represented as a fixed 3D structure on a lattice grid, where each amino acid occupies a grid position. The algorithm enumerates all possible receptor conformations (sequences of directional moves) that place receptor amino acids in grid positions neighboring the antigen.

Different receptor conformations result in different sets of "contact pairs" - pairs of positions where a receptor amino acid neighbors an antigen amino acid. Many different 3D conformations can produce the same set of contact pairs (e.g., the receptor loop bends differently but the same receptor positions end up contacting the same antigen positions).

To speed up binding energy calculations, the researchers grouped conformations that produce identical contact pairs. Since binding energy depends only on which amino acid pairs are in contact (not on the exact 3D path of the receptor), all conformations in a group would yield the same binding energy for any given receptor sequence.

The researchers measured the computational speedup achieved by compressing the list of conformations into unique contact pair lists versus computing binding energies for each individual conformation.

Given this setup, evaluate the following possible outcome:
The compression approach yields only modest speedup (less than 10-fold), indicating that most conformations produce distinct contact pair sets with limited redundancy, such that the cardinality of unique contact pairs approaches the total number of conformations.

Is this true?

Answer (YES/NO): NO